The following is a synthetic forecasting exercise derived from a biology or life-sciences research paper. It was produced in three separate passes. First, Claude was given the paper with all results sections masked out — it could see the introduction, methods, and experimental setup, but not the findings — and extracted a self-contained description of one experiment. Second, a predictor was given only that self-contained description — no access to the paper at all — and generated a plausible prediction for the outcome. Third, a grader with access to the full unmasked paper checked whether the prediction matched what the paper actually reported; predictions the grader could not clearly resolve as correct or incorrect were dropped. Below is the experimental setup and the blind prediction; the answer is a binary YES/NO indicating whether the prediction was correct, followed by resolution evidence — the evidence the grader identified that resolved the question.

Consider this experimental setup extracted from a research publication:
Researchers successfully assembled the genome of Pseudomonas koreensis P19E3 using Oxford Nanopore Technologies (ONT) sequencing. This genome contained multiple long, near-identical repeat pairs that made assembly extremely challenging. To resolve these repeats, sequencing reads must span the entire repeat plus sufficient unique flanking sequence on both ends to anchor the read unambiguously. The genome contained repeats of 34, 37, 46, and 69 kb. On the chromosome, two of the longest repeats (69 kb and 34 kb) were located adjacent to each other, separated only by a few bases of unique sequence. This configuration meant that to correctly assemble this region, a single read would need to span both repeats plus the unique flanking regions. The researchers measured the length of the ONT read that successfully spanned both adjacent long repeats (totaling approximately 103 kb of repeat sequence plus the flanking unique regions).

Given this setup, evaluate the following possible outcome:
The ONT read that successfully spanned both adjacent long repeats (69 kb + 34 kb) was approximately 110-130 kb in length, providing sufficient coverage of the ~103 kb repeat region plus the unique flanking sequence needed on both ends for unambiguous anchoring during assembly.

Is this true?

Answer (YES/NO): NO